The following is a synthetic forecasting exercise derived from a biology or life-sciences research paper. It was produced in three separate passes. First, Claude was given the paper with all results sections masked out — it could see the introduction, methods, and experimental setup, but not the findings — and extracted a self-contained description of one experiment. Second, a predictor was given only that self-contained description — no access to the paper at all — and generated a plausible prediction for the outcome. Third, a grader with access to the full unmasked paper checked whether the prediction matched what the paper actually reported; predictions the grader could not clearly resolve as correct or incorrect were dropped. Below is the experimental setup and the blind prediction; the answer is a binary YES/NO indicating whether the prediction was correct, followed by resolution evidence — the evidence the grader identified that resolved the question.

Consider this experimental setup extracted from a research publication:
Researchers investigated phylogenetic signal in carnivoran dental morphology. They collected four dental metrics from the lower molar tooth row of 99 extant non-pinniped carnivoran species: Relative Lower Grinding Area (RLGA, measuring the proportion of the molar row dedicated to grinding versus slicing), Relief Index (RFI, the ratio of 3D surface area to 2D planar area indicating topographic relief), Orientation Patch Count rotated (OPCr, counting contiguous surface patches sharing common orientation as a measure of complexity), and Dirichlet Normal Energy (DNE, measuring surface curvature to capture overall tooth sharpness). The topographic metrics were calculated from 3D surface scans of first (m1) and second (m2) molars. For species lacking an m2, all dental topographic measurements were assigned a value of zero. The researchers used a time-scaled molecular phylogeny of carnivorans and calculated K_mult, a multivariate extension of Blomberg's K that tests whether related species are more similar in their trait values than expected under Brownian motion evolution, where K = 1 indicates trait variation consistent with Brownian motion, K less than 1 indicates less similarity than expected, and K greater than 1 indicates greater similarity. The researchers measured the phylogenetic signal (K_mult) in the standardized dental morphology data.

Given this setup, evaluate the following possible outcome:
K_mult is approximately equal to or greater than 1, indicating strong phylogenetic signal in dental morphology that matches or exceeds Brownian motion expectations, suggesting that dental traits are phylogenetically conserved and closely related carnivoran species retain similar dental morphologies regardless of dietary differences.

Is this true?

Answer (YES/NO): NO